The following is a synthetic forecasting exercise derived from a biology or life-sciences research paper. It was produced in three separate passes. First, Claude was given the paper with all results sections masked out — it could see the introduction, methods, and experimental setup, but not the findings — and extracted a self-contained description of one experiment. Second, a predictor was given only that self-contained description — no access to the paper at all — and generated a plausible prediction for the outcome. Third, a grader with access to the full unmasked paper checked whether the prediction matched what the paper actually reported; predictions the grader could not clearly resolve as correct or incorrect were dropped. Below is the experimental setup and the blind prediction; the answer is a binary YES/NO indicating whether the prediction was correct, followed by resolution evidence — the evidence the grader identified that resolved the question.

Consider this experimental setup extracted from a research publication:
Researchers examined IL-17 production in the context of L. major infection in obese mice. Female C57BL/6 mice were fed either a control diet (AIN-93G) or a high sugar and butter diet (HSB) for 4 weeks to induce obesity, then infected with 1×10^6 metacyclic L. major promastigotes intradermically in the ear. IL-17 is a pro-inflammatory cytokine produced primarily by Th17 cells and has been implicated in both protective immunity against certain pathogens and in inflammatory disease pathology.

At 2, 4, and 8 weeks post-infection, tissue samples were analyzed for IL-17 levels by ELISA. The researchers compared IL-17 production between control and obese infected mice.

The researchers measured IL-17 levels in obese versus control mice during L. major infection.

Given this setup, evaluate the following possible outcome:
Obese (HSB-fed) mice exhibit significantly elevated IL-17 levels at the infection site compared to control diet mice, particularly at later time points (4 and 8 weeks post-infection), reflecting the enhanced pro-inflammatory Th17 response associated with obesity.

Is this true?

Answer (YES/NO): NO